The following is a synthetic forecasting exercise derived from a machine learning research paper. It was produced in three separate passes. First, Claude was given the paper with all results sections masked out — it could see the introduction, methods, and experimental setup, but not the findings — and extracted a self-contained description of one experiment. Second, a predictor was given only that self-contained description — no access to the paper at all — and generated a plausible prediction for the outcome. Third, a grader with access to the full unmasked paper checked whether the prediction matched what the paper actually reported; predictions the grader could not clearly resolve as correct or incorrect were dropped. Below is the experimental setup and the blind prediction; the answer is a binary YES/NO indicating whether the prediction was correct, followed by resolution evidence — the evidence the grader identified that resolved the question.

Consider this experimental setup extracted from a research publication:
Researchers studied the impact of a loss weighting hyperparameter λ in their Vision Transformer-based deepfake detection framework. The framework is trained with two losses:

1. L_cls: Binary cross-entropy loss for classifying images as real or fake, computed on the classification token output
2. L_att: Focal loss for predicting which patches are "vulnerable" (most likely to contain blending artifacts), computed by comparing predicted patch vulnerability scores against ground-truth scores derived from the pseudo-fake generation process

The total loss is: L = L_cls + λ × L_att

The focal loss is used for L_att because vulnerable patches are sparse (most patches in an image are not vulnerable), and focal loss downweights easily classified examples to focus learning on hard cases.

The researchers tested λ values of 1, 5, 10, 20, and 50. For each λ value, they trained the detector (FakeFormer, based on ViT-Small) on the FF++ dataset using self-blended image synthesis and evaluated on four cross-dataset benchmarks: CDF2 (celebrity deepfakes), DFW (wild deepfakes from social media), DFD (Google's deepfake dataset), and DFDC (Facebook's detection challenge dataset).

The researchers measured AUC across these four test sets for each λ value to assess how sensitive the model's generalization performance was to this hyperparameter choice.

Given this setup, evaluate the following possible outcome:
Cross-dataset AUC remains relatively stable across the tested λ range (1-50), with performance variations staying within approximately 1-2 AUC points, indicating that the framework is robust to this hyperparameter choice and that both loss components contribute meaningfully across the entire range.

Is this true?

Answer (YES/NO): YES